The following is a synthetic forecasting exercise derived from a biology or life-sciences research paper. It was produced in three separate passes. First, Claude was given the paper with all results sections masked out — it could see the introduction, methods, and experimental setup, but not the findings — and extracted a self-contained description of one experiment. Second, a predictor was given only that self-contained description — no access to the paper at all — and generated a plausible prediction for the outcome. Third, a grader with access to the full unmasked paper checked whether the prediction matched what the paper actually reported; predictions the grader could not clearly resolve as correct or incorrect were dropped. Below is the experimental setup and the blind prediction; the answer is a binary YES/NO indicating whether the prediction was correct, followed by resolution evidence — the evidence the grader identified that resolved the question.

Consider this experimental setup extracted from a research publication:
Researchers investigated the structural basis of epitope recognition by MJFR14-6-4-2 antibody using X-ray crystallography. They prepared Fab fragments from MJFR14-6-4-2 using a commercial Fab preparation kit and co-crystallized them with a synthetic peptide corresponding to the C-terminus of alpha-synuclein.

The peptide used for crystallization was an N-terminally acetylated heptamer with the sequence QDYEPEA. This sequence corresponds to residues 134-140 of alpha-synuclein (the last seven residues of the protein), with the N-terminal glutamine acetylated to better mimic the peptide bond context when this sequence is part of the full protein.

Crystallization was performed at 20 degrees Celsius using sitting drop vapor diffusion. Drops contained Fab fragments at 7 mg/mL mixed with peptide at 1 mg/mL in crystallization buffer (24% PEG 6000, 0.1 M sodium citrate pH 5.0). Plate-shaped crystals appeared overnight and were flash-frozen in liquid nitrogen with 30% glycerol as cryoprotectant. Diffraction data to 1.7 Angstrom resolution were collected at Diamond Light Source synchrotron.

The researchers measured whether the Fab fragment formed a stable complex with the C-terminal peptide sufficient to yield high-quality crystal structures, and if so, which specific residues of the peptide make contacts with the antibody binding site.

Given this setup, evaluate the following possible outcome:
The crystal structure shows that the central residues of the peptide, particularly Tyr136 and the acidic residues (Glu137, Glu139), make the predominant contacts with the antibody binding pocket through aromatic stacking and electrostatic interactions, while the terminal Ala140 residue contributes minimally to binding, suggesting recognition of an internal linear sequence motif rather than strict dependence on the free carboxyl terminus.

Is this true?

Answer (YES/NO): NO